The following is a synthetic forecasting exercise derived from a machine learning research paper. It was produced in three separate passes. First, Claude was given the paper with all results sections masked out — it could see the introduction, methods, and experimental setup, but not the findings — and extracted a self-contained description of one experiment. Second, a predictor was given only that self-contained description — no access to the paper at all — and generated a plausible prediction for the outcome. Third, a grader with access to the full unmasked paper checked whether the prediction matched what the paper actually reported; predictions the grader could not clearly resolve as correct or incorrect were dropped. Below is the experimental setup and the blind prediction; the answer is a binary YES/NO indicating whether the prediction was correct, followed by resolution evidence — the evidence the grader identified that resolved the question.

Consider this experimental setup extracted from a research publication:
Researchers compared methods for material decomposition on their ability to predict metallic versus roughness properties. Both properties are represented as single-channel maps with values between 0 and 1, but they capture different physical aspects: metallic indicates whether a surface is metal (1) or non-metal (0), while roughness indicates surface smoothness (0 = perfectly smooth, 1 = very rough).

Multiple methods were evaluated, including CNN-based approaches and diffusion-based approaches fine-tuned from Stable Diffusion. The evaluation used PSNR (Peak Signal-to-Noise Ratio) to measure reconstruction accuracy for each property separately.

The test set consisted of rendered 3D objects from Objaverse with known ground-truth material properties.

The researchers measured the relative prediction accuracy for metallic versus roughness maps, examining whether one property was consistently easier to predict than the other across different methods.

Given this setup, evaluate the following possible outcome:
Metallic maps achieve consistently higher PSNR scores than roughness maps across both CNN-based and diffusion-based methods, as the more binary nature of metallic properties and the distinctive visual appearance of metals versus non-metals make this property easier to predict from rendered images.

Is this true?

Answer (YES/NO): NO